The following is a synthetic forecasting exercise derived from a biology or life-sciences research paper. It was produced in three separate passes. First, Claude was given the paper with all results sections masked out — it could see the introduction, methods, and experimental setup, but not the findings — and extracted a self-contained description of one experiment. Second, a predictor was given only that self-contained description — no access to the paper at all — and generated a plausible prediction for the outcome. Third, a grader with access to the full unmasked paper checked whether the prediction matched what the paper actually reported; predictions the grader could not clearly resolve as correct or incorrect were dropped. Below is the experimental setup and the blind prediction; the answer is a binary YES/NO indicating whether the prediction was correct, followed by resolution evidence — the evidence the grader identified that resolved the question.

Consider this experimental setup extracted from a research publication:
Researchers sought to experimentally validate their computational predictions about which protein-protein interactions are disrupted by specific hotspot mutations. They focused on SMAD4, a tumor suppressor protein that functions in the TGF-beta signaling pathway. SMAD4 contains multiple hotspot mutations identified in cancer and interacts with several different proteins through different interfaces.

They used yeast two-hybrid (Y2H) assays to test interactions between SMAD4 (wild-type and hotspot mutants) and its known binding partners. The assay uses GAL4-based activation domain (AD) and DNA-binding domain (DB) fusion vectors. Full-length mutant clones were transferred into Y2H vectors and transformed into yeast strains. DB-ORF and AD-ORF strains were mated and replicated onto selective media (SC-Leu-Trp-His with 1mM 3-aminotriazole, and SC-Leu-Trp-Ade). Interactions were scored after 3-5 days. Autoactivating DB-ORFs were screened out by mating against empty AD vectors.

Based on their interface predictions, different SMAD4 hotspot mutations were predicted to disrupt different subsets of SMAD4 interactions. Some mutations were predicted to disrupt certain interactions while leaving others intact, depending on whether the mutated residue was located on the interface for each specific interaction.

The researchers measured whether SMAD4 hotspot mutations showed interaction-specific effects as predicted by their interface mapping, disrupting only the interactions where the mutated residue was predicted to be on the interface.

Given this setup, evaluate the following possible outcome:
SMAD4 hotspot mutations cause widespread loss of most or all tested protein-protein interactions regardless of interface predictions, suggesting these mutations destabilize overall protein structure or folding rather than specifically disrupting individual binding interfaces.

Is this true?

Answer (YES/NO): NO